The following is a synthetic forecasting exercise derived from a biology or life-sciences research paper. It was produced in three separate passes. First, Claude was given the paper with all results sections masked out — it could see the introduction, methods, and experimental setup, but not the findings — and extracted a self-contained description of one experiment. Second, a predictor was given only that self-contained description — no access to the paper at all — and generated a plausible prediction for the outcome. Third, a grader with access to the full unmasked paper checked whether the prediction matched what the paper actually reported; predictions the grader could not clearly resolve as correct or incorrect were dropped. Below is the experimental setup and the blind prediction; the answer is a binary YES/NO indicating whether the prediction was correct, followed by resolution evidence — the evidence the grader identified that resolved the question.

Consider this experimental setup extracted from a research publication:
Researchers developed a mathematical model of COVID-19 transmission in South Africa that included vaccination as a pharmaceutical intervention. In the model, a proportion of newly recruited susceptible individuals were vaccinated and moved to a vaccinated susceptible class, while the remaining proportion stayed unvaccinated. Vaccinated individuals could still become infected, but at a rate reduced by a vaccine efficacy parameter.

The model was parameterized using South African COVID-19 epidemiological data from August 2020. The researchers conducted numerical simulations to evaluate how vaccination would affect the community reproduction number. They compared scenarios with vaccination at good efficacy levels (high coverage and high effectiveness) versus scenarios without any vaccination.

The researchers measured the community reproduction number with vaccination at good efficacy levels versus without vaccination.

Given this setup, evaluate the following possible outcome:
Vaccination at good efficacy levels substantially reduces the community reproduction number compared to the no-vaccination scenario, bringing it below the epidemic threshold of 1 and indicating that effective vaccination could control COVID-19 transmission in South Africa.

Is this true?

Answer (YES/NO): NO